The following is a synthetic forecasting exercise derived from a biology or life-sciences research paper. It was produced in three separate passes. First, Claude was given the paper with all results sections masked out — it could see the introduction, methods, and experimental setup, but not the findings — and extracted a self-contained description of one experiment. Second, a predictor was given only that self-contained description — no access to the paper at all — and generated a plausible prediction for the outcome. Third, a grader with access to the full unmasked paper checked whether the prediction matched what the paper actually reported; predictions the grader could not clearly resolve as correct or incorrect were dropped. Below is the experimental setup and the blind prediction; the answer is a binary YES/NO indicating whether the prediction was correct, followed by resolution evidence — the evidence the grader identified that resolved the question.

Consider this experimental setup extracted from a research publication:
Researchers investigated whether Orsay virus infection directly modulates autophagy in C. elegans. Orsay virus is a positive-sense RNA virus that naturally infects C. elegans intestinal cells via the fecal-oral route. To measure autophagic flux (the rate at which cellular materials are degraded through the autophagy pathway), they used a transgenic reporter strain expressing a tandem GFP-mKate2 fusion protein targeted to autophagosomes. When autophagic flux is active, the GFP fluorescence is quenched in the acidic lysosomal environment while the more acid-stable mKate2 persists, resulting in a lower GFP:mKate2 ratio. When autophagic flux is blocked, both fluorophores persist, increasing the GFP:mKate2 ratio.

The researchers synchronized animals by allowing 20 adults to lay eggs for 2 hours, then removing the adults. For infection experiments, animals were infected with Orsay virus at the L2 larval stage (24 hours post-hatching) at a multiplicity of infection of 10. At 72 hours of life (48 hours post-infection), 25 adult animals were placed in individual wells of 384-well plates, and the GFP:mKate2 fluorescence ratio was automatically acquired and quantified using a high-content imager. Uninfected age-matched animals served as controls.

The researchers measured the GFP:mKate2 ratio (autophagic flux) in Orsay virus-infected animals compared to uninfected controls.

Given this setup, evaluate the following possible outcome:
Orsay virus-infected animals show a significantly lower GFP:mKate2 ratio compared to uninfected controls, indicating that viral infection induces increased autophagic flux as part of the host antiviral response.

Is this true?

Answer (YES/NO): NO